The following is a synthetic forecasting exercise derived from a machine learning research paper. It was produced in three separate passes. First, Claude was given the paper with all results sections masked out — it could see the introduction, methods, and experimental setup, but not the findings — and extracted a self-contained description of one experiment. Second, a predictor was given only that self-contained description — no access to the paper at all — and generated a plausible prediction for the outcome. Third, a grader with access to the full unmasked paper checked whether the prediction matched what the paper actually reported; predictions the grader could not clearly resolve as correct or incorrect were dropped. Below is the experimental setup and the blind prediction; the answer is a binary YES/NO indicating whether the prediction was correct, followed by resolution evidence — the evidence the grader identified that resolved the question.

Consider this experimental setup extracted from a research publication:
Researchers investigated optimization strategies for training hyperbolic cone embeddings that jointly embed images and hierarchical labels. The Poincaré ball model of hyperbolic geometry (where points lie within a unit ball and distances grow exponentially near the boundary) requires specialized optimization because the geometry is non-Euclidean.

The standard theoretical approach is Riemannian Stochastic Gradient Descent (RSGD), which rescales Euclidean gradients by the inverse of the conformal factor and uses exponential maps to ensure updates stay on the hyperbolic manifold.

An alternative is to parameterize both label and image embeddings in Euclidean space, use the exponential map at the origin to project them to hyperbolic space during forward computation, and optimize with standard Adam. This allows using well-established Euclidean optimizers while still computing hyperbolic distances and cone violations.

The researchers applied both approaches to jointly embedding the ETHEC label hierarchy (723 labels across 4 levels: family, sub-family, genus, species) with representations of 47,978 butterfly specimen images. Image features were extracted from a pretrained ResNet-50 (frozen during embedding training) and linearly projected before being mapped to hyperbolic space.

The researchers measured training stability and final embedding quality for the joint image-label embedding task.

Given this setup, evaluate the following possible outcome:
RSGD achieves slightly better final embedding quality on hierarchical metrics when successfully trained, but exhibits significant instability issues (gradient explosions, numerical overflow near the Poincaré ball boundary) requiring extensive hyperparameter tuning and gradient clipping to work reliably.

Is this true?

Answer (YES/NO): NO